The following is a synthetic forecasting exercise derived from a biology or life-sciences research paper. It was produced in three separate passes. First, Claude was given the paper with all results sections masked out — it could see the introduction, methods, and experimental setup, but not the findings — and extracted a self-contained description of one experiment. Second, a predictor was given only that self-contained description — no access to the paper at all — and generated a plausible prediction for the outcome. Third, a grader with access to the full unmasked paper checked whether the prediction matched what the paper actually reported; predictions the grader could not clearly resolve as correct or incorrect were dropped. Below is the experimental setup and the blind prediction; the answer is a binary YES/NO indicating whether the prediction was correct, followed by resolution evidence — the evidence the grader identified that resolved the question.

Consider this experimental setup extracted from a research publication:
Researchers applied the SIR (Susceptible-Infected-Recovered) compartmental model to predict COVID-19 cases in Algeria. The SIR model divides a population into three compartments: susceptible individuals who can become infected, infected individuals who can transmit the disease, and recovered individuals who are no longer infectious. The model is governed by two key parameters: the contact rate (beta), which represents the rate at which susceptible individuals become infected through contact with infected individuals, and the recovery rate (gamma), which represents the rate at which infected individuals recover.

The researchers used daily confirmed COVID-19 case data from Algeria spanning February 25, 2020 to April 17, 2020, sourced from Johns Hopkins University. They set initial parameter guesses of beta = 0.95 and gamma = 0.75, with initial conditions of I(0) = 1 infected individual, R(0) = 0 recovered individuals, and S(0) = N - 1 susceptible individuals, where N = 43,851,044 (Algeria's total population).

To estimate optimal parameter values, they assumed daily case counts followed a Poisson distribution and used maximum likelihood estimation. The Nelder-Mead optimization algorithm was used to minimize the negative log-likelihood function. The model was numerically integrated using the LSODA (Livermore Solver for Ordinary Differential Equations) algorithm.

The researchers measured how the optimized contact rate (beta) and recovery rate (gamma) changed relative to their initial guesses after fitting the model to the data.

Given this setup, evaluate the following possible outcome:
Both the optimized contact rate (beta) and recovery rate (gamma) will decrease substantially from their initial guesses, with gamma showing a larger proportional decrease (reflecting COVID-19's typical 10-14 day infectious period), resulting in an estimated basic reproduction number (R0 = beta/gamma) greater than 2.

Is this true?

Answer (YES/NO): NO